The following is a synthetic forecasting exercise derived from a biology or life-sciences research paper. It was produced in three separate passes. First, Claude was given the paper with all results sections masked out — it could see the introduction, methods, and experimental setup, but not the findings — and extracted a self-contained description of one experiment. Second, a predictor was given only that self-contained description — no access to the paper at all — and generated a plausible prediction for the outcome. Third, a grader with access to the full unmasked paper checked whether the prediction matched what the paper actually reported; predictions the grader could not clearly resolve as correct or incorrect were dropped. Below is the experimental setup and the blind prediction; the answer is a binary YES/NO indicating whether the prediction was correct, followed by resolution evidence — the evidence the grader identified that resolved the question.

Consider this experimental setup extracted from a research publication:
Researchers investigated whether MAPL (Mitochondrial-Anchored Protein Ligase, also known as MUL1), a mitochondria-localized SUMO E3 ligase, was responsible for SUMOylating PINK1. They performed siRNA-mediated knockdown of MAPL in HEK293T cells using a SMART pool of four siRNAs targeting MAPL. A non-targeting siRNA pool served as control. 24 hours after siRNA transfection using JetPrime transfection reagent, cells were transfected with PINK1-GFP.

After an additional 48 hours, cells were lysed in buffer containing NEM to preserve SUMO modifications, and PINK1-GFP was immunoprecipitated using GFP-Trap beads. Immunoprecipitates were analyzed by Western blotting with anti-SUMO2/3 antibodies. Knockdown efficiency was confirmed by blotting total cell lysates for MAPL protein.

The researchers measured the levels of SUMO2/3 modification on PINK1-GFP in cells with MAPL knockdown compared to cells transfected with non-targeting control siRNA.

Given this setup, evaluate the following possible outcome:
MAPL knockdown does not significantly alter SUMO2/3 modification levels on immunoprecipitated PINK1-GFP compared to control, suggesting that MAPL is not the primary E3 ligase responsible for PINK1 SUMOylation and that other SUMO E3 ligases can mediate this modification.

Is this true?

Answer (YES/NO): NO